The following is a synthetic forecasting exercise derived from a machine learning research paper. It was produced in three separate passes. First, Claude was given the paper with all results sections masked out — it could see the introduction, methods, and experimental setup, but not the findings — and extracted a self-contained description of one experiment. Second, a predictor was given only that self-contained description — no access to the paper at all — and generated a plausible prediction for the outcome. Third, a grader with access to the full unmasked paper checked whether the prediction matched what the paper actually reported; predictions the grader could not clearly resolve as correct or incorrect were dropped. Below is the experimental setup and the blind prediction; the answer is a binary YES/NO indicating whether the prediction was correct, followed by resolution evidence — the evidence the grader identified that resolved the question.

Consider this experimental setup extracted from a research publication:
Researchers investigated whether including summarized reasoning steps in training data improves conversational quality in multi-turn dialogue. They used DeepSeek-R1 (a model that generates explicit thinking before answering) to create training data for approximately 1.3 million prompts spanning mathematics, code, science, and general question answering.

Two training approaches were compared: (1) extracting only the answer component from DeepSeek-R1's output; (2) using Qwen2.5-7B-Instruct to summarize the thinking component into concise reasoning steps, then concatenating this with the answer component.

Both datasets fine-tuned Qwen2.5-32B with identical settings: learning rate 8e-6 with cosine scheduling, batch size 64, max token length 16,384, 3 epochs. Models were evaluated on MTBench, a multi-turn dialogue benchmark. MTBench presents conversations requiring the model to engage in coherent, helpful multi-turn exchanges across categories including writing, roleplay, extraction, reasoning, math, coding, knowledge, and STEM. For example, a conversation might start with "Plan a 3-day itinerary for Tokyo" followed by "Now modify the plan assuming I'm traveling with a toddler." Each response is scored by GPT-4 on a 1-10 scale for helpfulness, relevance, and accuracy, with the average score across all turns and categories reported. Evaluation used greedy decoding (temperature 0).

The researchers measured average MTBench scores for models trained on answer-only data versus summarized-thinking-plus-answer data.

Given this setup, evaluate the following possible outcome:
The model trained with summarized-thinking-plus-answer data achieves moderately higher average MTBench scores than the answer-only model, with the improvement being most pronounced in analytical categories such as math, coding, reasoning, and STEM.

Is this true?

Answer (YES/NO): NO